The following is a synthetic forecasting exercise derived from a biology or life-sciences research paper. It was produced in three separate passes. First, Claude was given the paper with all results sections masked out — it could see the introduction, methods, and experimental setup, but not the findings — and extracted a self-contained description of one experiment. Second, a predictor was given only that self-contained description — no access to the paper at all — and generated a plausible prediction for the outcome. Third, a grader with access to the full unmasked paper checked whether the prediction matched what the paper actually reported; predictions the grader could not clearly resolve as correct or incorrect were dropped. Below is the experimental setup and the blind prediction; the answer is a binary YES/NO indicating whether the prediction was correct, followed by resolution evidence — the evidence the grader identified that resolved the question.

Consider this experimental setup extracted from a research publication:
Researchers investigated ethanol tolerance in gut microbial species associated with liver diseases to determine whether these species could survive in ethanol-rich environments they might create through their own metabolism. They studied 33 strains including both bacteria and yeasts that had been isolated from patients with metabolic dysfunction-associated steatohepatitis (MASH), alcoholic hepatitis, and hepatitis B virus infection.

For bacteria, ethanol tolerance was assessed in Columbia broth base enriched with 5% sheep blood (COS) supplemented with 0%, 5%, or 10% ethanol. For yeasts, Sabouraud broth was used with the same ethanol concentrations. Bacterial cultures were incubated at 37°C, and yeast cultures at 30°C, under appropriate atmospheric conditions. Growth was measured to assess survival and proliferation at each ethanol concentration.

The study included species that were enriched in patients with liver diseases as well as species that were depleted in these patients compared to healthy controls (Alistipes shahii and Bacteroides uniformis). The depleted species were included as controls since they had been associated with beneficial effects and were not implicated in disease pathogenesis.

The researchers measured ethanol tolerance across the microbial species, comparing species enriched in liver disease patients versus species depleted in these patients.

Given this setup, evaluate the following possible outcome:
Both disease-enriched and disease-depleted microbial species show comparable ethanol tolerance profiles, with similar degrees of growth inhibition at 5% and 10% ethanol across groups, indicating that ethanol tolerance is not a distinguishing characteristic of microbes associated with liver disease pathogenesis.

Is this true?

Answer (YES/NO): NO